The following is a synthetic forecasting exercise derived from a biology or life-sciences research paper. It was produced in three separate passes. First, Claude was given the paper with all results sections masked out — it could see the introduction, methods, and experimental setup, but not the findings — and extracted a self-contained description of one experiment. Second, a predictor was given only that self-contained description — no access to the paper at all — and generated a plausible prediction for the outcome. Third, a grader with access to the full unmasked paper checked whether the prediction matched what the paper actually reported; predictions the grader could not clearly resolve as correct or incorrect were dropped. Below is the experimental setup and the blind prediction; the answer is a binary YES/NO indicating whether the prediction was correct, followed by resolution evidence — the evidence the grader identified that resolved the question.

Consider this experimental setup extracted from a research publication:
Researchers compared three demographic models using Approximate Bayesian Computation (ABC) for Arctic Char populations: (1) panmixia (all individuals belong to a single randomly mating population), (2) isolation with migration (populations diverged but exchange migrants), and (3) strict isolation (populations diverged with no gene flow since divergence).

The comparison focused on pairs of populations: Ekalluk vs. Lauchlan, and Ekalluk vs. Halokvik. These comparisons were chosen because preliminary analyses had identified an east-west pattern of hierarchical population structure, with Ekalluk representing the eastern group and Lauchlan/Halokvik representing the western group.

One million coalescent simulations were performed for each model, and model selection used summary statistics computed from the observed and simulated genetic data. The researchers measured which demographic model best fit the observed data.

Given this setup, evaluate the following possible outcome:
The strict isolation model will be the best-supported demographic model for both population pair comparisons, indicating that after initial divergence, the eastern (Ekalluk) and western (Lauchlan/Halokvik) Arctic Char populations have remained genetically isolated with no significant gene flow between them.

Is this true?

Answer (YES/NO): NO